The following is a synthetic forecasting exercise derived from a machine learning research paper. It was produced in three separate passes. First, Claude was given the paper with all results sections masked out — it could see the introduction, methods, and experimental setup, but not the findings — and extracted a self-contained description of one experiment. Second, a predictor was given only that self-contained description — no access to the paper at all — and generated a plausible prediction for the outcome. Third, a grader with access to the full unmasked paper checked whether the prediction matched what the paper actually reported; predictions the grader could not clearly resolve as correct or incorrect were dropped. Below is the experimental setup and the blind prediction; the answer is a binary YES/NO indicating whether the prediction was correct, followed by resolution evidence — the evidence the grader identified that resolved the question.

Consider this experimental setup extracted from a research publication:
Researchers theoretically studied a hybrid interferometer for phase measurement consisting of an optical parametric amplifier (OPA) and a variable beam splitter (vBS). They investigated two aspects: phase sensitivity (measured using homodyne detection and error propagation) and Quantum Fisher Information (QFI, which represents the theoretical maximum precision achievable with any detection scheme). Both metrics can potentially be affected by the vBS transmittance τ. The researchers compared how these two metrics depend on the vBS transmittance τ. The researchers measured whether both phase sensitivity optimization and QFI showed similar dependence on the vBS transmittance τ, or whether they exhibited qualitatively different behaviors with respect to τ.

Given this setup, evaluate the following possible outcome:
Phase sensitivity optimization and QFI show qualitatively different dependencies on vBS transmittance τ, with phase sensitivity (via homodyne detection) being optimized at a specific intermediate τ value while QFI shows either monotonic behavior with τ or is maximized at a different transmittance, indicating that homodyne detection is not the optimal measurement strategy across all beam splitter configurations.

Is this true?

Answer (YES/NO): NO